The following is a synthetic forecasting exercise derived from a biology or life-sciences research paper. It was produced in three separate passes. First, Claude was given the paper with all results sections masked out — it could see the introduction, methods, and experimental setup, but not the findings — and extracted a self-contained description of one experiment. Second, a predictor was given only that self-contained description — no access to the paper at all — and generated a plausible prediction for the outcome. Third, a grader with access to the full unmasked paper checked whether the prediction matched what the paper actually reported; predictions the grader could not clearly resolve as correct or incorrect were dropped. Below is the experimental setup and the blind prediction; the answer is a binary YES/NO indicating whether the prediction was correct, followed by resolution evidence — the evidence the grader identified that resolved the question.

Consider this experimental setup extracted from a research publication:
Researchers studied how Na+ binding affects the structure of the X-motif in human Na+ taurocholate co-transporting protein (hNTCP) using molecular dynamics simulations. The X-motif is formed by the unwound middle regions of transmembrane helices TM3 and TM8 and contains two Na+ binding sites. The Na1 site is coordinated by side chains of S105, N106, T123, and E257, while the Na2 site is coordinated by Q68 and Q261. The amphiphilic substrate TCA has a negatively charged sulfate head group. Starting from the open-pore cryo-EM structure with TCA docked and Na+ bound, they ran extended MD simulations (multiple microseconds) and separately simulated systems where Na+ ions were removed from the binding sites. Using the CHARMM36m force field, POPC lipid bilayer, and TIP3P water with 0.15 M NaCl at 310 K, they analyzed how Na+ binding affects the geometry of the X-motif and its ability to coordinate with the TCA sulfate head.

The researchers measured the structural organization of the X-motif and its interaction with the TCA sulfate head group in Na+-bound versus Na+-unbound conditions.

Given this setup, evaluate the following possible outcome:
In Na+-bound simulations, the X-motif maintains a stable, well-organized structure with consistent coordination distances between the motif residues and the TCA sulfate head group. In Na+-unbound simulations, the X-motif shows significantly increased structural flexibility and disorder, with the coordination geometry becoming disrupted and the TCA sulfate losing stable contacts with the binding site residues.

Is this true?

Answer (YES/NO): YES